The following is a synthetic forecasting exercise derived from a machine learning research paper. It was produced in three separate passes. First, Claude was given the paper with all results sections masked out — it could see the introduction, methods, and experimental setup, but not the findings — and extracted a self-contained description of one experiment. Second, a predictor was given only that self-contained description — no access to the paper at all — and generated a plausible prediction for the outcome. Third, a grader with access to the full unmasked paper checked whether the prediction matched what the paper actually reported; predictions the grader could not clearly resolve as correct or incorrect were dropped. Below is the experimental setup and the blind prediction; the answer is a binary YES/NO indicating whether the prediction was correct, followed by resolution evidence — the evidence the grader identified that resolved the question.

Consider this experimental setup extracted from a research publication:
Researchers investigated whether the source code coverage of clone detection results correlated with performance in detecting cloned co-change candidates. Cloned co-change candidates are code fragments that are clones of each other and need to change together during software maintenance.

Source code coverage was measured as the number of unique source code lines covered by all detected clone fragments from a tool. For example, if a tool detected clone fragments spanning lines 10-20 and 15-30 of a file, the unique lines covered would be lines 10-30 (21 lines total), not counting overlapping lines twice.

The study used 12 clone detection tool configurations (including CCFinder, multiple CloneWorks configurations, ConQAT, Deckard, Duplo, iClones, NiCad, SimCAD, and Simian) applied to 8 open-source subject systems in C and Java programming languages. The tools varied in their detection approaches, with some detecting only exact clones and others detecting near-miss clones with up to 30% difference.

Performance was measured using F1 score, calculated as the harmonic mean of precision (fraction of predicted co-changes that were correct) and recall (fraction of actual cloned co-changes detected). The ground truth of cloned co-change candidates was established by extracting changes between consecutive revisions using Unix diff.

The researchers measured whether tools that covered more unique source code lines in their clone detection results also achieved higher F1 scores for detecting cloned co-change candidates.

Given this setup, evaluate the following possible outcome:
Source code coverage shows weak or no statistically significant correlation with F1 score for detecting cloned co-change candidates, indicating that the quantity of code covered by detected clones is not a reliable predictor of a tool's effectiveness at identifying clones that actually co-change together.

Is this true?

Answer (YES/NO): NO